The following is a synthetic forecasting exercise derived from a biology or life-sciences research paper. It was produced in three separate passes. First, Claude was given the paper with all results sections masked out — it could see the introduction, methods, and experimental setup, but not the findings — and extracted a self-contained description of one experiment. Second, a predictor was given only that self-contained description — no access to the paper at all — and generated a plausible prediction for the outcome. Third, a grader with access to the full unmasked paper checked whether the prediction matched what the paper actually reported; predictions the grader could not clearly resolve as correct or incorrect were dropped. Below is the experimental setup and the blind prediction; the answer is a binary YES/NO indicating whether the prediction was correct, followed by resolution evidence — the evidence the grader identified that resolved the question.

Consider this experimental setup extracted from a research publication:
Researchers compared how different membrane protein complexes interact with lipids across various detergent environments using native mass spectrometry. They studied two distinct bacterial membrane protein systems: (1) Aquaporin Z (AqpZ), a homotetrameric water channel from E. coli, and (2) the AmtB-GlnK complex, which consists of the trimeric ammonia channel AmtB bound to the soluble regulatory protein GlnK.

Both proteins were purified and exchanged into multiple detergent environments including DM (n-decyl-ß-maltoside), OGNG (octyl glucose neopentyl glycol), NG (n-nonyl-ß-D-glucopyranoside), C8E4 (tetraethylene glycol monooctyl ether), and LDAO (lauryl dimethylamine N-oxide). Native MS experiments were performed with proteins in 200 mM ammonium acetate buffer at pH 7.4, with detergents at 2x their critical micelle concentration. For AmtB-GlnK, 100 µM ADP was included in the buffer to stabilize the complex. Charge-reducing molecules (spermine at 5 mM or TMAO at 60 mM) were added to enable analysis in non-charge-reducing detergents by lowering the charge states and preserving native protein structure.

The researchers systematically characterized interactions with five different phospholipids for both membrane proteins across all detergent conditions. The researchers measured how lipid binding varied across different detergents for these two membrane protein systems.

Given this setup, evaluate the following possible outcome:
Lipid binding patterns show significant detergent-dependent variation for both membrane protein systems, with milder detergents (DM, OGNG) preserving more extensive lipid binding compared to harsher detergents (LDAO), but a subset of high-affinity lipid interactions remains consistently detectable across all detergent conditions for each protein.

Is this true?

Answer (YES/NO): NO